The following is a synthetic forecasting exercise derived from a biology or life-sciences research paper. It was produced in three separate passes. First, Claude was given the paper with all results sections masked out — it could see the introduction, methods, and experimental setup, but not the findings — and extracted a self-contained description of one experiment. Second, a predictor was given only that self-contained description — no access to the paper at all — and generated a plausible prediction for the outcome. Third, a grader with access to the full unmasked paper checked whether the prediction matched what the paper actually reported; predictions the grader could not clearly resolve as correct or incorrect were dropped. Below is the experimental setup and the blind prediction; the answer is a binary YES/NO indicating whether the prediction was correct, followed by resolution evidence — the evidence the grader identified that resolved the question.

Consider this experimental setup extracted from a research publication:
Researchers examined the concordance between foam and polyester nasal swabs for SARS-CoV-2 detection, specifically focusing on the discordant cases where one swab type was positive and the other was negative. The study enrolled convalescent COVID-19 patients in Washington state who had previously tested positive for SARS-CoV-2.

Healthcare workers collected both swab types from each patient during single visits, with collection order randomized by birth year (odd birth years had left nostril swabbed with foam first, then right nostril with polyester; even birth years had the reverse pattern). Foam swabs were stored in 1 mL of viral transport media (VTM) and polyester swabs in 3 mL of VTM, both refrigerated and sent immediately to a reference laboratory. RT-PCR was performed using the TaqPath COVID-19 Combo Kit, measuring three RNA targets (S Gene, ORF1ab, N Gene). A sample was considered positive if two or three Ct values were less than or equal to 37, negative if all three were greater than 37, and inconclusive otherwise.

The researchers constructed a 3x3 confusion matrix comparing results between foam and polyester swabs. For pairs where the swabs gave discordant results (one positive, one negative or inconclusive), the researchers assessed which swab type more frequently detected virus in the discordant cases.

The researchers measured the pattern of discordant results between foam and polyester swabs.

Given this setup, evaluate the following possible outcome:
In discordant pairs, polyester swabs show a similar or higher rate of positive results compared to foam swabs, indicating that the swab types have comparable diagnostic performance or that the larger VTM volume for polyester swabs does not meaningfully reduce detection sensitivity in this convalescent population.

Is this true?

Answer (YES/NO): NO